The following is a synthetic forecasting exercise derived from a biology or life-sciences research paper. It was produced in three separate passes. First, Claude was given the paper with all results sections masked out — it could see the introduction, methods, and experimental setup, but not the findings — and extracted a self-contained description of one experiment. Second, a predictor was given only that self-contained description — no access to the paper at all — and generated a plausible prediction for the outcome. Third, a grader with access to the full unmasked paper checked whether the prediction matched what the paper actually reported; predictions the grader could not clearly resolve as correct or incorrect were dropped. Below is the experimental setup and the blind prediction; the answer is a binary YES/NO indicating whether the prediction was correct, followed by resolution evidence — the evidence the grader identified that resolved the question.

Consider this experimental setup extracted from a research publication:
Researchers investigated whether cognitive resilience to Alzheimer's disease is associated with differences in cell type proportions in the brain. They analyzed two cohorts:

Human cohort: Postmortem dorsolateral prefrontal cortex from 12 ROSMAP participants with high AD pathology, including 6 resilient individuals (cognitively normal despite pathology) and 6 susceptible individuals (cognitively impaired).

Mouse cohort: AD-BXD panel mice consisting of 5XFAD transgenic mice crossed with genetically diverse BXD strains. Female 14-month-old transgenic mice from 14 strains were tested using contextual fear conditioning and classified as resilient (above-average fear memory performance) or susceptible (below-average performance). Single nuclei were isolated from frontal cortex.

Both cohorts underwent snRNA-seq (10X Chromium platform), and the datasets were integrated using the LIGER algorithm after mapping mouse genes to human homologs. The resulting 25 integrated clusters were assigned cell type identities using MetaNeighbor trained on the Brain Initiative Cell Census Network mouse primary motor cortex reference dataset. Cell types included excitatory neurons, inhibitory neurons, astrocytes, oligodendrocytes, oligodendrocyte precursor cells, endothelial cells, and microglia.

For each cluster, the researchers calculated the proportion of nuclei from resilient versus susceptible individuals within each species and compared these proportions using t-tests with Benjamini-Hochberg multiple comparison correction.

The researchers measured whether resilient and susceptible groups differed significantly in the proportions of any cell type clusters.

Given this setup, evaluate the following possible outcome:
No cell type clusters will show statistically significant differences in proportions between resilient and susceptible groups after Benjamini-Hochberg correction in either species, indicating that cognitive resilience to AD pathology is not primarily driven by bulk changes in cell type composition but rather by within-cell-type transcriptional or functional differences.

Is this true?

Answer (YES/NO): YES